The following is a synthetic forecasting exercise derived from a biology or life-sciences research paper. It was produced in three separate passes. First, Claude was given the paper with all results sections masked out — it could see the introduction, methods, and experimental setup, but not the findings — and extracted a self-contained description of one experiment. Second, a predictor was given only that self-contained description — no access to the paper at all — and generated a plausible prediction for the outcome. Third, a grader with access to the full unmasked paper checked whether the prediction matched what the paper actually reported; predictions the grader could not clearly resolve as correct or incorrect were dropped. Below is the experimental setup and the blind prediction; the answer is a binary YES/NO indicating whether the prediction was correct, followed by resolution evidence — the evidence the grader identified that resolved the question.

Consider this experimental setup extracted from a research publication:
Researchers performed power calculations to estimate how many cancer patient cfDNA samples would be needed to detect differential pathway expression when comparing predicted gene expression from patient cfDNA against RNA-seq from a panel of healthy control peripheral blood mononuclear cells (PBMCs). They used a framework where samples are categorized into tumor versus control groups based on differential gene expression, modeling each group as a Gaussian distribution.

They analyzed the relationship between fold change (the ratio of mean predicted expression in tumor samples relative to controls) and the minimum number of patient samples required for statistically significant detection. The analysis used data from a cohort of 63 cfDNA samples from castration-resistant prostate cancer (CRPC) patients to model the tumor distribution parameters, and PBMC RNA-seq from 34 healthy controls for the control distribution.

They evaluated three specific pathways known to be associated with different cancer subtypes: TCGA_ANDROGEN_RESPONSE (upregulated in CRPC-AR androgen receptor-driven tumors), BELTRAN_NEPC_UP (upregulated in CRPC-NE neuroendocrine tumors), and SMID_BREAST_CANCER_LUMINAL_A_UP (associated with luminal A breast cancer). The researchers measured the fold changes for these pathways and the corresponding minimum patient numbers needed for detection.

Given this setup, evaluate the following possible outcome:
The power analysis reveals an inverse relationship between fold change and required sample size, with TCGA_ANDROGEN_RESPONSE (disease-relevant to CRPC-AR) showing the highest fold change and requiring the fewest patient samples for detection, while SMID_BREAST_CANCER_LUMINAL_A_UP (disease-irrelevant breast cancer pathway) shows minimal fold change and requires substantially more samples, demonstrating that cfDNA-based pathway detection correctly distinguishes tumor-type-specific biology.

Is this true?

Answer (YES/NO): NO